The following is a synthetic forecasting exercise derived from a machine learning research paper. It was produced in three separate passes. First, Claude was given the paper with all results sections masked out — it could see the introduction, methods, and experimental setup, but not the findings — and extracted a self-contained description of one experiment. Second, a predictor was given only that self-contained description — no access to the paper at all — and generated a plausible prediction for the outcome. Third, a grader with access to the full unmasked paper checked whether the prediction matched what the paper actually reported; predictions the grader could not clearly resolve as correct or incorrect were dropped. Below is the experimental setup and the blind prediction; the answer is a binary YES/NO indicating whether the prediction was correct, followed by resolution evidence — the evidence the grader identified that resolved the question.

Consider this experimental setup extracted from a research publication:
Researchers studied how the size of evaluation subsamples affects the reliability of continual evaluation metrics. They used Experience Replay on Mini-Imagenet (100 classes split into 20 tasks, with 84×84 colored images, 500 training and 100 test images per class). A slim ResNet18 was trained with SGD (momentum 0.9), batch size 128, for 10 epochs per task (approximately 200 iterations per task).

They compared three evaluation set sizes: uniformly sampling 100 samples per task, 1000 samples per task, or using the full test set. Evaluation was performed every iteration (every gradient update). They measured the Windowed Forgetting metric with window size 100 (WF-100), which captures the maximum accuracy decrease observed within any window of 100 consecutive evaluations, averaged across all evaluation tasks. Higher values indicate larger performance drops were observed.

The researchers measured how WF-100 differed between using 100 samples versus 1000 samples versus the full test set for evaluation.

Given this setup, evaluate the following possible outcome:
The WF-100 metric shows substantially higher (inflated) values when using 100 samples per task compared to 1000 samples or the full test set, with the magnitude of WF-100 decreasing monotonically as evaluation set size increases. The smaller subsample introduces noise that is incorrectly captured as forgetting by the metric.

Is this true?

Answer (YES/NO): YES